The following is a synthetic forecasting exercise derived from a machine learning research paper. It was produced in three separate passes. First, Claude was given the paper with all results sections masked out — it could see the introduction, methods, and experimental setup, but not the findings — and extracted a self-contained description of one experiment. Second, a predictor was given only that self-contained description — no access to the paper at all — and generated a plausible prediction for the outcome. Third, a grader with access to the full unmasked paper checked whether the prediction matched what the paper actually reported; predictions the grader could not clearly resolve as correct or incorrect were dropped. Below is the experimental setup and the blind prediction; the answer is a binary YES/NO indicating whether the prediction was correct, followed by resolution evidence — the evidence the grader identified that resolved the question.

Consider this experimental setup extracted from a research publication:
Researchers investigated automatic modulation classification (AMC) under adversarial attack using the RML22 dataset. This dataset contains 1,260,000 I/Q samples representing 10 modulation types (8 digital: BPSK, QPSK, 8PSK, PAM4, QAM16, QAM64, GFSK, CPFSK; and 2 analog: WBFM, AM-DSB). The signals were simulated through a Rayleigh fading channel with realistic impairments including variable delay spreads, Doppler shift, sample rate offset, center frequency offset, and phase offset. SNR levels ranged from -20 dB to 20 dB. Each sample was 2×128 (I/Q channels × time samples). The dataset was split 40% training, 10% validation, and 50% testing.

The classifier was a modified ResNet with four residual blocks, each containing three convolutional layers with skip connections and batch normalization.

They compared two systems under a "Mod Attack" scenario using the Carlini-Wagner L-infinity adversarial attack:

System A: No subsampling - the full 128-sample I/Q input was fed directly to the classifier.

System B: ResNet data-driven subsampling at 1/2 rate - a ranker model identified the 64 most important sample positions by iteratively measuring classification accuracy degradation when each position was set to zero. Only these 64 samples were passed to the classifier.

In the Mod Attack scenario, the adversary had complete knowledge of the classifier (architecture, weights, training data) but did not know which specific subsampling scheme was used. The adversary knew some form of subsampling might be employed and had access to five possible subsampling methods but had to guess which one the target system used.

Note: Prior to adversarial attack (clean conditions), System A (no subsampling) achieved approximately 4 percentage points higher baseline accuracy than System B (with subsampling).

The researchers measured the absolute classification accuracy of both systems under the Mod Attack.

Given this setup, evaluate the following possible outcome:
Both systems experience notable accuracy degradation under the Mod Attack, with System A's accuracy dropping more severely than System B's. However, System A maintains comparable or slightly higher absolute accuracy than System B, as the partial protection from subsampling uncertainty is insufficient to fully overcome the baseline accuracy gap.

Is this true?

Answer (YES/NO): YES